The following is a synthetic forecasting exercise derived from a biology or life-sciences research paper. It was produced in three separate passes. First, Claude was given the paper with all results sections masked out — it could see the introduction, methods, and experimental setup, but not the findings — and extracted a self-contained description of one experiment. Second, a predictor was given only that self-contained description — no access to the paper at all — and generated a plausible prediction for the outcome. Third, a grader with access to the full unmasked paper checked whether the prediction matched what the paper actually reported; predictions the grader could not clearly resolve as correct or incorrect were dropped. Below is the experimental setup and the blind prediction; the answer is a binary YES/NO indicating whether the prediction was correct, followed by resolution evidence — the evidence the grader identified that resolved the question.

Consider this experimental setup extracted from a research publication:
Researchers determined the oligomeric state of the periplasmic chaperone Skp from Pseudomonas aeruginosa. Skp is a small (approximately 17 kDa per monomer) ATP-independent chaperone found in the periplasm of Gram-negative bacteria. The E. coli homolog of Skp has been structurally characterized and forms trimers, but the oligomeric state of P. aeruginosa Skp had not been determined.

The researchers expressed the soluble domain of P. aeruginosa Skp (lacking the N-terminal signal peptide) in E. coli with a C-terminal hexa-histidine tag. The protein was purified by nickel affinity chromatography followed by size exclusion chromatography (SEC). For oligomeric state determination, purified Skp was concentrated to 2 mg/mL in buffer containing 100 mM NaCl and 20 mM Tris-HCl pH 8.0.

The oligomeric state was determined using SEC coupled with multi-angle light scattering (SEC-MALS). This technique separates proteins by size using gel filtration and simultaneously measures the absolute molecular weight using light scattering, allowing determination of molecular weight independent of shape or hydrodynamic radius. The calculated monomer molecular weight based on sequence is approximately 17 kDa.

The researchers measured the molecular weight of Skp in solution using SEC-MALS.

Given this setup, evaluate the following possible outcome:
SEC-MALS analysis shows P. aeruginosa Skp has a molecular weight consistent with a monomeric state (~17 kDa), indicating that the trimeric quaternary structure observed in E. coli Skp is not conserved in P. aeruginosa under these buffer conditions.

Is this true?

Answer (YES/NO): NO